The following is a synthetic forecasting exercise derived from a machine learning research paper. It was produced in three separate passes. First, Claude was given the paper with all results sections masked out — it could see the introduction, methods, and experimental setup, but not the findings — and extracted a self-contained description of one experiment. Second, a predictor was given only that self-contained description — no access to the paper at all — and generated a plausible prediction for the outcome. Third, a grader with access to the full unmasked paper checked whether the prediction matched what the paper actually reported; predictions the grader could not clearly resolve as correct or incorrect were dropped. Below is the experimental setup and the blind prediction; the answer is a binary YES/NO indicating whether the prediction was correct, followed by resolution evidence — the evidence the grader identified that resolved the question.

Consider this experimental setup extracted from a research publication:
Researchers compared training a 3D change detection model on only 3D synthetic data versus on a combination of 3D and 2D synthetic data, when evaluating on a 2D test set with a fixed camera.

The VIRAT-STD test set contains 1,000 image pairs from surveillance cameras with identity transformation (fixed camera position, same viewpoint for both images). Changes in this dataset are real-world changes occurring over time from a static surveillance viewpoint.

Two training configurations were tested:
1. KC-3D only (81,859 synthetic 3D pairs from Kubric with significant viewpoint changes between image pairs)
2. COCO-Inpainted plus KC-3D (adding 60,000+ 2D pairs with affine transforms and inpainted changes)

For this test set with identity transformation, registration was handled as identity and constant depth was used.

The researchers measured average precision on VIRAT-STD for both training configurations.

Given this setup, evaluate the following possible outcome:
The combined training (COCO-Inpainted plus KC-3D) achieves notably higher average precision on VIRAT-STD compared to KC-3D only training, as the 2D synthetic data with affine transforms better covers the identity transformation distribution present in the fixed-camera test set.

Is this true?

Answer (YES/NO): YES